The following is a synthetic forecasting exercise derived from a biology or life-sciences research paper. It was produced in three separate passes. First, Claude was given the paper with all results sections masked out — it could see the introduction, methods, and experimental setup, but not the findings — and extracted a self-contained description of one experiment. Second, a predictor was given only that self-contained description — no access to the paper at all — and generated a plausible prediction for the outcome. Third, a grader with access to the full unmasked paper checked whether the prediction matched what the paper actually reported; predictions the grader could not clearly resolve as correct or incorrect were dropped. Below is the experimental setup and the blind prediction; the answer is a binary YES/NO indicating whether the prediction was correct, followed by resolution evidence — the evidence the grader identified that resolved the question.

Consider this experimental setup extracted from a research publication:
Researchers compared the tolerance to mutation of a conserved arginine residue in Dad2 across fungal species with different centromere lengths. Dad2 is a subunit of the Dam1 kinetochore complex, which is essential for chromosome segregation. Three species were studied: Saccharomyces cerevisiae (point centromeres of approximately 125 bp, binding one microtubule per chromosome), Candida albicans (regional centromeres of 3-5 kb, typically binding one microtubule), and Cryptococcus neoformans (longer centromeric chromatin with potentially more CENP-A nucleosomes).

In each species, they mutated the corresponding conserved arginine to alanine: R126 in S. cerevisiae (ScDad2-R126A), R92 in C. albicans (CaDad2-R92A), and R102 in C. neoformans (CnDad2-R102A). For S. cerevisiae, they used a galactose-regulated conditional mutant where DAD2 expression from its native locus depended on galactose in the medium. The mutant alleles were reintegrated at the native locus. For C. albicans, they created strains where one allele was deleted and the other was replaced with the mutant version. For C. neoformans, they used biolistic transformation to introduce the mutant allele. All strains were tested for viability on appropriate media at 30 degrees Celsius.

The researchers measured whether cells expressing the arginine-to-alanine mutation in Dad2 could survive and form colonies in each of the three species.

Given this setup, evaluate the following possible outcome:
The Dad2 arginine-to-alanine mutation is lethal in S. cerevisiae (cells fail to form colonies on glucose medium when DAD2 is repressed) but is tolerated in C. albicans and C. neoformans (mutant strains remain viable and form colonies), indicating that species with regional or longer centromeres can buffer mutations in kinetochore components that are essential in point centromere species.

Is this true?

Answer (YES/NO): YES